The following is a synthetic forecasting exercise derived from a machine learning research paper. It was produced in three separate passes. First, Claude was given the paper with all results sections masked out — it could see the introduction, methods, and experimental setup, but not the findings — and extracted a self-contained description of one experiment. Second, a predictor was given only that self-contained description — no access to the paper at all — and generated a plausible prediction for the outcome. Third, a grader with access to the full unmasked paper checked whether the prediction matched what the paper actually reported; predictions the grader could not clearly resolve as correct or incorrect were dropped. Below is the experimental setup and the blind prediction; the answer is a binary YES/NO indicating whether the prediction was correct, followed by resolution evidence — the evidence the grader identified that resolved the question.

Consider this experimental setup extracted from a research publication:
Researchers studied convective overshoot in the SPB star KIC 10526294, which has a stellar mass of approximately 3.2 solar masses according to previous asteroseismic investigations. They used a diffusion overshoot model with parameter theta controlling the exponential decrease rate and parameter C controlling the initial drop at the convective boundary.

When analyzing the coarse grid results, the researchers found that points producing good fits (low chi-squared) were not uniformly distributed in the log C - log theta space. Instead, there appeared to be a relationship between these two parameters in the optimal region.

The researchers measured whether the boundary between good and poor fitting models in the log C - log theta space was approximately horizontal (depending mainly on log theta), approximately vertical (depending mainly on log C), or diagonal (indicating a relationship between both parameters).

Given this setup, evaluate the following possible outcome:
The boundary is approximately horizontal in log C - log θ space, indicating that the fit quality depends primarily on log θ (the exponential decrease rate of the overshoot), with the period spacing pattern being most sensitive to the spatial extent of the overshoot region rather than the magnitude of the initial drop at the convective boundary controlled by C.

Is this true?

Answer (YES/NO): YES